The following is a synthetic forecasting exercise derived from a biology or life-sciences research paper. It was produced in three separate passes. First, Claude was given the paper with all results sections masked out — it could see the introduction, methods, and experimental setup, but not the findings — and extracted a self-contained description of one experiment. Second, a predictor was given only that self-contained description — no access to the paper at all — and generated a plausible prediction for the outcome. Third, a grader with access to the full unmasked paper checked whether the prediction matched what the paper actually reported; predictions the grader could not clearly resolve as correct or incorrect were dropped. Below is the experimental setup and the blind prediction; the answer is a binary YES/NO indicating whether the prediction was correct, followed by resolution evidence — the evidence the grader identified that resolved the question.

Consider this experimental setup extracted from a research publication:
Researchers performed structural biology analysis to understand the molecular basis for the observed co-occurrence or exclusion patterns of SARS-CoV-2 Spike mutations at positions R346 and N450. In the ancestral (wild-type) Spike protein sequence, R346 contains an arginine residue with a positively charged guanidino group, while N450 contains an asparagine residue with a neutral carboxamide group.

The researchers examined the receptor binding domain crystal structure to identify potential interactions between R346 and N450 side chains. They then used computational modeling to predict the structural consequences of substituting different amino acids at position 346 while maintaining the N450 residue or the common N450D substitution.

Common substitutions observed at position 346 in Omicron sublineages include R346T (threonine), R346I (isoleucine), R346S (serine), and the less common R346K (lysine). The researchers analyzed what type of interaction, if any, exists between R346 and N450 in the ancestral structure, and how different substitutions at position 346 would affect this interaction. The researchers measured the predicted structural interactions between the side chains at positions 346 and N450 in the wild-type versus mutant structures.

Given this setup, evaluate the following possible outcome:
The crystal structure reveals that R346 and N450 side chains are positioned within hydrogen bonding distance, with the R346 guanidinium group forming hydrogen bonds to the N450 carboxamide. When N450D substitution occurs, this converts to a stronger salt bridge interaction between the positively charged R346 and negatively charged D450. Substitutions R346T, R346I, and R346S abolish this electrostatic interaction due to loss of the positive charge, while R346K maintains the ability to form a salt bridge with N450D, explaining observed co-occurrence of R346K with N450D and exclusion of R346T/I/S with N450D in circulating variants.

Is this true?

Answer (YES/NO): NO